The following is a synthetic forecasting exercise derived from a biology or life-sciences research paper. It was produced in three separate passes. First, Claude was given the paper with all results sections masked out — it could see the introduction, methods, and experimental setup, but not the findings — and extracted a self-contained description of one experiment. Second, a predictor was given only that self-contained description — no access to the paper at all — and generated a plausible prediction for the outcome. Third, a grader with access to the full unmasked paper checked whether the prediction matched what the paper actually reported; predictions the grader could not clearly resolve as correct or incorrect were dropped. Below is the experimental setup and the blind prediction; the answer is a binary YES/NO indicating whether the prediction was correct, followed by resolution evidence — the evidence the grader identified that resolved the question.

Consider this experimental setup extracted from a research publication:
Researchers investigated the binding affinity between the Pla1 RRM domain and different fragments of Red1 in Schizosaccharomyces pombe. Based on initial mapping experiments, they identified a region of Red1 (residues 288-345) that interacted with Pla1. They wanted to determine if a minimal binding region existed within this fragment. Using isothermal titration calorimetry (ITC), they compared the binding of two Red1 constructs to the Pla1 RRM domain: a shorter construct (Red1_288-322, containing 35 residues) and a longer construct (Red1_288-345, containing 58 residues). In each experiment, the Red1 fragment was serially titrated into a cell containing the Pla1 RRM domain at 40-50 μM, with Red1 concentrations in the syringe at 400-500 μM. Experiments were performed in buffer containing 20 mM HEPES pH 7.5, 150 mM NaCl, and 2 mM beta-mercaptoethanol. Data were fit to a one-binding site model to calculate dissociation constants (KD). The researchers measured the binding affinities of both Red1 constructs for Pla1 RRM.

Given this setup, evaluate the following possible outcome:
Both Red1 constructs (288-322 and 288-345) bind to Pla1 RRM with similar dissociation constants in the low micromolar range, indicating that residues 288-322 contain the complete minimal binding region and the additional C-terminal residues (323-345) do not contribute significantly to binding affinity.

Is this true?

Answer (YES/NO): NO